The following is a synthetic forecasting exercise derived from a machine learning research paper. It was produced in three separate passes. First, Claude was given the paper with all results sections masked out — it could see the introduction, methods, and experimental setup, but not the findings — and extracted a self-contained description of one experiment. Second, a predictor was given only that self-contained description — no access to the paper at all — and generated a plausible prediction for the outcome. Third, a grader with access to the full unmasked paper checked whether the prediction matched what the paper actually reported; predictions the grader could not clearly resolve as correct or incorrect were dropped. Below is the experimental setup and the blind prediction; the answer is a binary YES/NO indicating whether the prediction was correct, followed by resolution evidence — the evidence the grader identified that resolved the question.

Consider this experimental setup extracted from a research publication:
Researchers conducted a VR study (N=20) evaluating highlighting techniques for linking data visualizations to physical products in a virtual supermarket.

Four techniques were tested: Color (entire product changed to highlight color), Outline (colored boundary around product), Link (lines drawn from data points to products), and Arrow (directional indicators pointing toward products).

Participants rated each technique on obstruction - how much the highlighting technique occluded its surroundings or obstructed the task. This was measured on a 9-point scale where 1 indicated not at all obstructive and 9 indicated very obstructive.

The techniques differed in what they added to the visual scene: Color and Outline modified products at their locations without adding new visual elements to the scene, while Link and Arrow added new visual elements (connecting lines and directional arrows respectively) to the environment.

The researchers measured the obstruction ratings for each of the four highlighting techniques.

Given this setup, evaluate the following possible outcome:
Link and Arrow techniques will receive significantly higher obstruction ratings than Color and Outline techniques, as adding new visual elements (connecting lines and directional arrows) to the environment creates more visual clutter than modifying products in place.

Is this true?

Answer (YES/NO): NO